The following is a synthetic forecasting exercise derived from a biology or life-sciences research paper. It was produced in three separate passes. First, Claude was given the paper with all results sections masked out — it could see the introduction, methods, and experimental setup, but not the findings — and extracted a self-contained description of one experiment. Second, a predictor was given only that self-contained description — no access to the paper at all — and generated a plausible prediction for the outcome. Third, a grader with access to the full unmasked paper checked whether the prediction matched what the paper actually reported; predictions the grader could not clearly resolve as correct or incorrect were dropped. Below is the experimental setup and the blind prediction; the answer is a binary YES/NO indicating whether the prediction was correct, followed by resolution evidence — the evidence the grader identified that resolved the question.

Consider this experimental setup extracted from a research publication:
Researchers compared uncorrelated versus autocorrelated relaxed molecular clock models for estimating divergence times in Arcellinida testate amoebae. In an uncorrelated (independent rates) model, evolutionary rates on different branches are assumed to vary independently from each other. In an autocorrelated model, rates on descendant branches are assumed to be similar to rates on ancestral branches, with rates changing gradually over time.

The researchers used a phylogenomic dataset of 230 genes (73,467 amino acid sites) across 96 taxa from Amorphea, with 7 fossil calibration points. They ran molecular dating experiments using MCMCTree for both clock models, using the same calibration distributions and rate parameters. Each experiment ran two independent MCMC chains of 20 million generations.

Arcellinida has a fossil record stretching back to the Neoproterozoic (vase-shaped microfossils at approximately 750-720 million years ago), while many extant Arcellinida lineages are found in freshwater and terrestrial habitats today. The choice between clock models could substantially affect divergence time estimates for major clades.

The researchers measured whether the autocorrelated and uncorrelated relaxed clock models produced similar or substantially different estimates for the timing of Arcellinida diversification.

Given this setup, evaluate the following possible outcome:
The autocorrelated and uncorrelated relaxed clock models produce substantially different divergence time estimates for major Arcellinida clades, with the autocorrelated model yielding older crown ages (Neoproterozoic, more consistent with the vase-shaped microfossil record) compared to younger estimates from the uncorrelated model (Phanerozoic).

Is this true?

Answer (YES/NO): NO